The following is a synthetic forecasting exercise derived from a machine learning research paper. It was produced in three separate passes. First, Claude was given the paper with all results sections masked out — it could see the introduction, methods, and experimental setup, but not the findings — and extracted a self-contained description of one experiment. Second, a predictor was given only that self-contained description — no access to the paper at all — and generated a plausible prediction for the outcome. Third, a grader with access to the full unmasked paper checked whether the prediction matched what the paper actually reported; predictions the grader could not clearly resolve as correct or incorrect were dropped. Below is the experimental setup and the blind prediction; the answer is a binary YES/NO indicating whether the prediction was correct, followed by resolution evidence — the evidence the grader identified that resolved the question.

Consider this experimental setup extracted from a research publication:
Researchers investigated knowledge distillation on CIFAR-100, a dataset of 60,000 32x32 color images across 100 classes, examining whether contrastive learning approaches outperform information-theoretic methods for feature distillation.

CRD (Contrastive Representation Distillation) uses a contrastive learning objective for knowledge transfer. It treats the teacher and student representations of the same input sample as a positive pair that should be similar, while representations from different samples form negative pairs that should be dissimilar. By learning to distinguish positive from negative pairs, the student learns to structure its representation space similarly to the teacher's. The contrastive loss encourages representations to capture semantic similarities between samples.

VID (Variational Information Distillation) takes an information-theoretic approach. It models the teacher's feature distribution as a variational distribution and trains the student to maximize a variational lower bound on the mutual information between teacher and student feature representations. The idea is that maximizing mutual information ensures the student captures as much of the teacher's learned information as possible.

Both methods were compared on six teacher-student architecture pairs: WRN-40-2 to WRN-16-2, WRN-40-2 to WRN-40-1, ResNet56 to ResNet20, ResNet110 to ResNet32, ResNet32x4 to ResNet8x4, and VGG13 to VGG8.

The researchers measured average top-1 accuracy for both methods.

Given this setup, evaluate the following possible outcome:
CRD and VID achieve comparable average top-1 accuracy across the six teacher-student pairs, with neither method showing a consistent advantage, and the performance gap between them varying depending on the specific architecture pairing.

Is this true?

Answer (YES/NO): NO